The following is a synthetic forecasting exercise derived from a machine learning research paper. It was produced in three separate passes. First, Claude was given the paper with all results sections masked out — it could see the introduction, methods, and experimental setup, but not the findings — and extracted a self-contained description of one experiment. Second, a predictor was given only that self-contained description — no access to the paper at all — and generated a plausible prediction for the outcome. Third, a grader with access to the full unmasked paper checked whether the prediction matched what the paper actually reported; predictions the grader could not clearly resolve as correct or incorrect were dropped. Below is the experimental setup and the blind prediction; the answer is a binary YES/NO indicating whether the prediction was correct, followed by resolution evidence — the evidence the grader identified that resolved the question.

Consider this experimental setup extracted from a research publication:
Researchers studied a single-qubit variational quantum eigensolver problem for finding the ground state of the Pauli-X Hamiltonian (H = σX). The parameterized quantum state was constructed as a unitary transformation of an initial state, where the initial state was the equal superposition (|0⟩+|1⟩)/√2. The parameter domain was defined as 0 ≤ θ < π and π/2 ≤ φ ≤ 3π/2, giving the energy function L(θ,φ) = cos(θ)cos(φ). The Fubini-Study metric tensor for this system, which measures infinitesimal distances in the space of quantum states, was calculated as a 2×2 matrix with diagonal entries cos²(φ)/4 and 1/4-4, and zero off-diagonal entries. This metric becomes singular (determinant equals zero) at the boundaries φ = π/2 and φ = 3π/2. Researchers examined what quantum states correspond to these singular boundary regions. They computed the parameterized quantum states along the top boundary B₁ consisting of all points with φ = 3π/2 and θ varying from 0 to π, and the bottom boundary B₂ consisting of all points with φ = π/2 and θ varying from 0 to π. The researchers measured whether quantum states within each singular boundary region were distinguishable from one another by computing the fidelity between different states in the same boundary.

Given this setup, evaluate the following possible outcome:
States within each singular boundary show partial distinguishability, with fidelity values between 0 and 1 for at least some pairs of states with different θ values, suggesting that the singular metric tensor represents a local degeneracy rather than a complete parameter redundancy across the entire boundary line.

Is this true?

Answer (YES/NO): NO